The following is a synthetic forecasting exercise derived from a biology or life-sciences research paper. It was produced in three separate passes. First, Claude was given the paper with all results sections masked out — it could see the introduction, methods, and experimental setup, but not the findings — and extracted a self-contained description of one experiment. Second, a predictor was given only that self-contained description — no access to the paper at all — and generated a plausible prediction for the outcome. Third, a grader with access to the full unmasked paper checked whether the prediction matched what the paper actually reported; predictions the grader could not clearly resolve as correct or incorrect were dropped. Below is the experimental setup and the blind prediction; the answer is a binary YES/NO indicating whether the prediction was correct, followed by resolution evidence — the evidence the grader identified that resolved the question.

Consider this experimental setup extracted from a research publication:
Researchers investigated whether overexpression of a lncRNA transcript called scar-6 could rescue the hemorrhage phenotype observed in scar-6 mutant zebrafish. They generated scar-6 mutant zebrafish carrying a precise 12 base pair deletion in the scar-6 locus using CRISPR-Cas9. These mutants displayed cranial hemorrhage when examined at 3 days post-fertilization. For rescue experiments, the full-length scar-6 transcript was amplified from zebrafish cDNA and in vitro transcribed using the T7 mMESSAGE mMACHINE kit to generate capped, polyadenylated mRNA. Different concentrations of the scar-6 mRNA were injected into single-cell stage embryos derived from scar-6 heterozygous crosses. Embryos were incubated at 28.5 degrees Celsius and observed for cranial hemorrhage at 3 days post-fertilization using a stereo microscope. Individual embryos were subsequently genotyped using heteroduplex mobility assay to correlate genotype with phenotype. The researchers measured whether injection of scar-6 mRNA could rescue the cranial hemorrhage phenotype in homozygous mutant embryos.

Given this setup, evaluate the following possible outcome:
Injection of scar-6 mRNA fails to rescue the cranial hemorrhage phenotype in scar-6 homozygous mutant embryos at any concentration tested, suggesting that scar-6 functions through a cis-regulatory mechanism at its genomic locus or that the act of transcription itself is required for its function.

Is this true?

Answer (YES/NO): YES